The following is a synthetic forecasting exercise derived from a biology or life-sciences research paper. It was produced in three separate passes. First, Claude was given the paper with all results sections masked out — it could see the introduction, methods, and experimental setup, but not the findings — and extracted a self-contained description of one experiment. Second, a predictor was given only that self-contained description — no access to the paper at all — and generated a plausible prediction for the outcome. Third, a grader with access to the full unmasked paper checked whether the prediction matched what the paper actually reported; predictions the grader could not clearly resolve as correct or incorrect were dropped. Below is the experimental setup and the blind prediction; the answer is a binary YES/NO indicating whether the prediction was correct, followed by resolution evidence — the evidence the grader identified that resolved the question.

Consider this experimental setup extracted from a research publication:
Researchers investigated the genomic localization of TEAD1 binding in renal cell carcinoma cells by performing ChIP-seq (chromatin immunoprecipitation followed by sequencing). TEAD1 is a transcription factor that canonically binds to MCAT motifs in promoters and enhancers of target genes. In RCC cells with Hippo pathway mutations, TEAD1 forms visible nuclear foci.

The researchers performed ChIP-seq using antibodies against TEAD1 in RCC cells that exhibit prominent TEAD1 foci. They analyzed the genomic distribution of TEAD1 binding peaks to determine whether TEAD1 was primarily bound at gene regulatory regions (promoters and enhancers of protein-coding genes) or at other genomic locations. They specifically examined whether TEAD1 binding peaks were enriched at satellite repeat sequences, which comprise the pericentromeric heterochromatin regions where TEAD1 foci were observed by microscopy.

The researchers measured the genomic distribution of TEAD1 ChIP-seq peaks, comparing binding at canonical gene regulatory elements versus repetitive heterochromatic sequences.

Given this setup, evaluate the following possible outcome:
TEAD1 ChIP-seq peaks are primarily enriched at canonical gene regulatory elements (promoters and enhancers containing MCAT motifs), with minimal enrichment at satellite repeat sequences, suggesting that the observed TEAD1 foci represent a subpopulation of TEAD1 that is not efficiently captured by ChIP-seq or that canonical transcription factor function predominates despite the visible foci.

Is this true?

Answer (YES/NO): YES